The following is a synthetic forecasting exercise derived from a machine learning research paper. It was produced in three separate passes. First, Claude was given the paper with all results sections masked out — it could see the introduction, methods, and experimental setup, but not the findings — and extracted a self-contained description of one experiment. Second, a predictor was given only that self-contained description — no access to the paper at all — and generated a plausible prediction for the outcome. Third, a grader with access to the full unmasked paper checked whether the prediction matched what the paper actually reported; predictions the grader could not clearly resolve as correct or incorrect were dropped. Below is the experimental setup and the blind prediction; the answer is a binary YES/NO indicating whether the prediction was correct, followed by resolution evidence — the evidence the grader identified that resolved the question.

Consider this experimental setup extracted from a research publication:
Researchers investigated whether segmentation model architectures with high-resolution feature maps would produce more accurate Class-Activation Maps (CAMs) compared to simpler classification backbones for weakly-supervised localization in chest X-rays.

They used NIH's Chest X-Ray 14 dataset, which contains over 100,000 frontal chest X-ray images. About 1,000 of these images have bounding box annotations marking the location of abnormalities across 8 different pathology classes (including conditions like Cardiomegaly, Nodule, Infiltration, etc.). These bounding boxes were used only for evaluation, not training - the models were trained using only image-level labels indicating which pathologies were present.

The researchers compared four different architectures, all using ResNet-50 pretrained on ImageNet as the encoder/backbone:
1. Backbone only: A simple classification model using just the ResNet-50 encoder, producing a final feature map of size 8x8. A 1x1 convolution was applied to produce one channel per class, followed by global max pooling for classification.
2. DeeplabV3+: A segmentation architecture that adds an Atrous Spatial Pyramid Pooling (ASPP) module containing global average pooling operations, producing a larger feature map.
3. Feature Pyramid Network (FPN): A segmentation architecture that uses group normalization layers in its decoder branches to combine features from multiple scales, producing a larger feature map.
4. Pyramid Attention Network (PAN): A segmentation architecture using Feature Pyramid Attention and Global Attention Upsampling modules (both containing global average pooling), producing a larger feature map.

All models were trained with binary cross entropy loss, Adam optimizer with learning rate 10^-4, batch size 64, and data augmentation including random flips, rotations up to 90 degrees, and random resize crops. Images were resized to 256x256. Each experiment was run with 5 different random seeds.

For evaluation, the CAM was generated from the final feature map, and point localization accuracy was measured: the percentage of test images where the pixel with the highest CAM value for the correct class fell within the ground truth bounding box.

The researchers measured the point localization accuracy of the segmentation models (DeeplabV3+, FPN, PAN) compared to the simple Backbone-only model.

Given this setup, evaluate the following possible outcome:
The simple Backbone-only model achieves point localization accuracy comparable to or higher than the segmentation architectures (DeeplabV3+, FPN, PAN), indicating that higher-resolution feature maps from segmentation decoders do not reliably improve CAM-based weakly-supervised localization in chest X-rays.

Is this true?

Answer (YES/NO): YES